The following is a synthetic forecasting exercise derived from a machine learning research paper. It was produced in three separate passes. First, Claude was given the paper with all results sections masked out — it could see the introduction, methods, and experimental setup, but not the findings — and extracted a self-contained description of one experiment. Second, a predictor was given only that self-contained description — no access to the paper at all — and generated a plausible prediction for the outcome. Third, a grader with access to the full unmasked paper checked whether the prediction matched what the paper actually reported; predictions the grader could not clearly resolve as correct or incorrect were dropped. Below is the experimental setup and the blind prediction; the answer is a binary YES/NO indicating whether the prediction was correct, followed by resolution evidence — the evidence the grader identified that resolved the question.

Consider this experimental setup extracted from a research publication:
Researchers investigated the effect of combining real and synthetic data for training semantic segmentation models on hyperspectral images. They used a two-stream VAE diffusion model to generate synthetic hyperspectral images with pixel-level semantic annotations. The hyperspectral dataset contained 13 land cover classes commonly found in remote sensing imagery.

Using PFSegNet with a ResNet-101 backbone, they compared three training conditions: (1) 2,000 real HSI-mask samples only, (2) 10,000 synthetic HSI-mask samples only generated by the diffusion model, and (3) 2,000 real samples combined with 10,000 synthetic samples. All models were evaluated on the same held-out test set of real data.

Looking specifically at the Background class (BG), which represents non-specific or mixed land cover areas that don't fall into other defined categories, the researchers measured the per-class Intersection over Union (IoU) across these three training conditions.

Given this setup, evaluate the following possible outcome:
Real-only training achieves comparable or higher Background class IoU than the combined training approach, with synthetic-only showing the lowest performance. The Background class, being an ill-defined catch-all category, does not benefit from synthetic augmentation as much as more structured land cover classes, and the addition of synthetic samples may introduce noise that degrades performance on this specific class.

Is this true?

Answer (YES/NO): NO